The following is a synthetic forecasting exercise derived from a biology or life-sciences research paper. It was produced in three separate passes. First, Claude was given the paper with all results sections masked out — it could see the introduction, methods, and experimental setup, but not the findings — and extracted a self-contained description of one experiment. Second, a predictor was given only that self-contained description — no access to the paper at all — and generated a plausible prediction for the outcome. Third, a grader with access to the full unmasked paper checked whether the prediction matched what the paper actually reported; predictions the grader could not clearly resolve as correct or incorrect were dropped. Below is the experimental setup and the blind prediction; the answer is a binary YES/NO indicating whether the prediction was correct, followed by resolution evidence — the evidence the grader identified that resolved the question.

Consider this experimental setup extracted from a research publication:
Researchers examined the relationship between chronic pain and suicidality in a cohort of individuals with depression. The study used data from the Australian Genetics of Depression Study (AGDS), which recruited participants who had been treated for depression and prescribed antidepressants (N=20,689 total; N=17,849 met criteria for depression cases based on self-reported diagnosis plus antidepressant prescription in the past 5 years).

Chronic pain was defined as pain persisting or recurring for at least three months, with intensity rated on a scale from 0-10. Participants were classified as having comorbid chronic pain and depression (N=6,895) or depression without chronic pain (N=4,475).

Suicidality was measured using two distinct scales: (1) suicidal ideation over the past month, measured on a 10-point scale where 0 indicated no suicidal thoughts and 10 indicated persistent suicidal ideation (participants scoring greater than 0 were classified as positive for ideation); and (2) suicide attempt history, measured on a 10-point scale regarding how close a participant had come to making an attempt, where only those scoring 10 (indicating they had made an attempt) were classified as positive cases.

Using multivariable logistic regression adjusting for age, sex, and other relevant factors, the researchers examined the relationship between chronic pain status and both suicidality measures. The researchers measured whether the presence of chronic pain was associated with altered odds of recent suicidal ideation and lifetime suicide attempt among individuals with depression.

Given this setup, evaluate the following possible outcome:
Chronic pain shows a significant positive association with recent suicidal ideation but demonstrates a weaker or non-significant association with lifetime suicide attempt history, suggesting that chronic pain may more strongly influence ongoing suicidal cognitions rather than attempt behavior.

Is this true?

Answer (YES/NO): NO